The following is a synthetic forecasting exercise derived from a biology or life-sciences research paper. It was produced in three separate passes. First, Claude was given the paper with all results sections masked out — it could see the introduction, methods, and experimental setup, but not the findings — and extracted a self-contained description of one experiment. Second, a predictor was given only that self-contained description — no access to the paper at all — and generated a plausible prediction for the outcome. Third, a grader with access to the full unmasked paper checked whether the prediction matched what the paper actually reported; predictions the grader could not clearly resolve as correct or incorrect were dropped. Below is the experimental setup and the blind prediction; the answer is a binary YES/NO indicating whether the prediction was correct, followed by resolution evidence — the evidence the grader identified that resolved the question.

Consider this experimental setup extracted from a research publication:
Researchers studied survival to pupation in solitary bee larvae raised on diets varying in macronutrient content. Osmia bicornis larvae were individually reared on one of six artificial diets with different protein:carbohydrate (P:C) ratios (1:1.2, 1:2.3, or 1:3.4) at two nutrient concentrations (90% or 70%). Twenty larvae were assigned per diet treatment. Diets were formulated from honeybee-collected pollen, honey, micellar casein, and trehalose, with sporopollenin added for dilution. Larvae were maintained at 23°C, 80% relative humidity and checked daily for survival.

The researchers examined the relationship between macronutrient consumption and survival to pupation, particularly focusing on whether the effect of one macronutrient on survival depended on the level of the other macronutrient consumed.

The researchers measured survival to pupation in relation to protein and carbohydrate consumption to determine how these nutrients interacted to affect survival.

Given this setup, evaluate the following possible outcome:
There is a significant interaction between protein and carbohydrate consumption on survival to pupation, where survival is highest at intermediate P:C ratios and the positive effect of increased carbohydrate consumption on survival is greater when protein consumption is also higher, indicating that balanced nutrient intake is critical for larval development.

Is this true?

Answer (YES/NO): NO